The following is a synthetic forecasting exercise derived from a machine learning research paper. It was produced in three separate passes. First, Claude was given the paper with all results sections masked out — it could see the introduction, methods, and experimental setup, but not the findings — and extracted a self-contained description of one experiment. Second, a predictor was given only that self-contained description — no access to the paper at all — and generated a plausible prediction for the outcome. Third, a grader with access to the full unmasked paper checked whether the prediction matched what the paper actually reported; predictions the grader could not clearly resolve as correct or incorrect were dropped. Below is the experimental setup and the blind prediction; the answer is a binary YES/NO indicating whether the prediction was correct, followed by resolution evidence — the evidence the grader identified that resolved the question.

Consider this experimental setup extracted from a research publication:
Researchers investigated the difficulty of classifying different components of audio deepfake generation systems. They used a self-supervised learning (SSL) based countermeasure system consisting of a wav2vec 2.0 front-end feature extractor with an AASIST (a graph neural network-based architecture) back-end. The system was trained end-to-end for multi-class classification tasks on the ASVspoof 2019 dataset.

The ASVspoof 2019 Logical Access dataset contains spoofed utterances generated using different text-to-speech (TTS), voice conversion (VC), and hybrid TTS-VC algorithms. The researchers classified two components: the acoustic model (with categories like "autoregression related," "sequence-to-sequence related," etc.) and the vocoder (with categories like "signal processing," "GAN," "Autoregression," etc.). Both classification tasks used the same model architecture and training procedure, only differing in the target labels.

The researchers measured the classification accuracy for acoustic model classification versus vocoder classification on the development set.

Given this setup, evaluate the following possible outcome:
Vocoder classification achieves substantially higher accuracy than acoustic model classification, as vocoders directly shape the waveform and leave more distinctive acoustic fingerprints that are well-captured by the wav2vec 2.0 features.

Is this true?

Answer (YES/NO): NO